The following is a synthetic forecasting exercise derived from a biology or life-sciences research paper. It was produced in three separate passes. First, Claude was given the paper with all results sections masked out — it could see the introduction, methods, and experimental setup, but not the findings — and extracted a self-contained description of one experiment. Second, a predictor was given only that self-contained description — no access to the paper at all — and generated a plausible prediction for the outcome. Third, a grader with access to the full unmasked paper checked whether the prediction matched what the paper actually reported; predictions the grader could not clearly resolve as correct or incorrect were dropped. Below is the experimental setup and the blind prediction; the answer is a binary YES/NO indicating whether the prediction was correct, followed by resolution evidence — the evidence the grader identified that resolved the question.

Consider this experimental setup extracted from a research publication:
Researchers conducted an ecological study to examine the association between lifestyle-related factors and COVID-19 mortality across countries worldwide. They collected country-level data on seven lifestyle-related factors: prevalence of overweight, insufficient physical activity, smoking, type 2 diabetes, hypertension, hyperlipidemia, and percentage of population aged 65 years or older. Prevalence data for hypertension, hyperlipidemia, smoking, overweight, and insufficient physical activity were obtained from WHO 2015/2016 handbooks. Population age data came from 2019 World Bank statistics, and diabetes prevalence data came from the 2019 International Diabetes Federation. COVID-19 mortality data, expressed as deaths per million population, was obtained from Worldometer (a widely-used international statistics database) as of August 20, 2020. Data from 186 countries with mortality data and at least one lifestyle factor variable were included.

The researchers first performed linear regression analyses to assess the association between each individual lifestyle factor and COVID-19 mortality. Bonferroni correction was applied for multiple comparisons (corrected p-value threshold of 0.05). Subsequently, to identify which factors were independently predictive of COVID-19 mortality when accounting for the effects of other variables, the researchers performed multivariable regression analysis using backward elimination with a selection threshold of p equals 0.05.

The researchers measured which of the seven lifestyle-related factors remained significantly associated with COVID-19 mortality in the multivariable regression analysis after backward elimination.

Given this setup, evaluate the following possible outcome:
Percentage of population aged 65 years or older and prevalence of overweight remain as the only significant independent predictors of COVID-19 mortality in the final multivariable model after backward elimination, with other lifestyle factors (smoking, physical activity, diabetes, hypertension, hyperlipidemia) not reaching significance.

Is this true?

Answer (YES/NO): NO